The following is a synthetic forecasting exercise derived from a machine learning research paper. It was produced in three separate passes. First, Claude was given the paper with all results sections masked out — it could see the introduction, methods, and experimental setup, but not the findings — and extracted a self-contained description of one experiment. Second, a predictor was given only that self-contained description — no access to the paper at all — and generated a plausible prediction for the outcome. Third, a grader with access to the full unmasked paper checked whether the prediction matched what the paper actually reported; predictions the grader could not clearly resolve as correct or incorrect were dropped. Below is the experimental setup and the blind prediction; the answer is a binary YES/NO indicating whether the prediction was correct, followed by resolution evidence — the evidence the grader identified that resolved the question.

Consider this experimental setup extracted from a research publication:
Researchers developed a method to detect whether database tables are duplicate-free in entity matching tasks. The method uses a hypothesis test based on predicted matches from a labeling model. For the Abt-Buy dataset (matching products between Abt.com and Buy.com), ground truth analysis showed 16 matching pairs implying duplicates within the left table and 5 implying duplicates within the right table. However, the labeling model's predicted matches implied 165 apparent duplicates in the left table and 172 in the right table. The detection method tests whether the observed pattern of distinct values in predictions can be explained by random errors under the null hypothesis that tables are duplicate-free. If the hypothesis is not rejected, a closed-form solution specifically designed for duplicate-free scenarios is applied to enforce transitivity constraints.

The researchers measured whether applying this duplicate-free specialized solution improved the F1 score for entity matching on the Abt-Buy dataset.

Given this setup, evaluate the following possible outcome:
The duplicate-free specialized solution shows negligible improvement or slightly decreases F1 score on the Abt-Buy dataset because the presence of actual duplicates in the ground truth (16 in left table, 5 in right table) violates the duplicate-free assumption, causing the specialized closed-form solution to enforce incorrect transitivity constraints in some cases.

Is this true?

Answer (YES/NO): NO